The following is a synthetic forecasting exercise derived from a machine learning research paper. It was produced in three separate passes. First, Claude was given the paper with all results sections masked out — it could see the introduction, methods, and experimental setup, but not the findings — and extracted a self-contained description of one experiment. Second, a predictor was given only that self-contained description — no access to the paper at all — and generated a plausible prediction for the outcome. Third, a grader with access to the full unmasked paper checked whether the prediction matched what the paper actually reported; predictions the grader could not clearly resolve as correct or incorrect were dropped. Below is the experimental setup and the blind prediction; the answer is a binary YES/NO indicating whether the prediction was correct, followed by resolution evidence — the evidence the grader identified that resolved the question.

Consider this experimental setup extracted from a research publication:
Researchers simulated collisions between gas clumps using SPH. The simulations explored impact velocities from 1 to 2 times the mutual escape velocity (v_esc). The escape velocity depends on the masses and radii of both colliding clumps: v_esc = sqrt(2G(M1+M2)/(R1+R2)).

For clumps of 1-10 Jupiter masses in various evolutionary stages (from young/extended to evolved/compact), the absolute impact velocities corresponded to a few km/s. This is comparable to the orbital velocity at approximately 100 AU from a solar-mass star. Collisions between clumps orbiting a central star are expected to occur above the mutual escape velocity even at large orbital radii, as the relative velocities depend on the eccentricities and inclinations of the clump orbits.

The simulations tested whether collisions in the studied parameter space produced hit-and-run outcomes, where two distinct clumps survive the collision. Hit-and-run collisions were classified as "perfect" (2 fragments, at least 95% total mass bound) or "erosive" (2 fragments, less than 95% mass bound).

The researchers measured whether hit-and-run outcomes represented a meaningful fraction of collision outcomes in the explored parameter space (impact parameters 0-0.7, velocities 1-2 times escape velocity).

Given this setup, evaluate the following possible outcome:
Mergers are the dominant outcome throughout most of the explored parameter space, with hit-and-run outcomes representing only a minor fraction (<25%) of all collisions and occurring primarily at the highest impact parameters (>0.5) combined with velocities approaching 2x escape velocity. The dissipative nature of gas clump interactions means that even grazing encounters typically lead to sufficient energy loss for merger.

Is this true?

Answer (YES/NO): NO